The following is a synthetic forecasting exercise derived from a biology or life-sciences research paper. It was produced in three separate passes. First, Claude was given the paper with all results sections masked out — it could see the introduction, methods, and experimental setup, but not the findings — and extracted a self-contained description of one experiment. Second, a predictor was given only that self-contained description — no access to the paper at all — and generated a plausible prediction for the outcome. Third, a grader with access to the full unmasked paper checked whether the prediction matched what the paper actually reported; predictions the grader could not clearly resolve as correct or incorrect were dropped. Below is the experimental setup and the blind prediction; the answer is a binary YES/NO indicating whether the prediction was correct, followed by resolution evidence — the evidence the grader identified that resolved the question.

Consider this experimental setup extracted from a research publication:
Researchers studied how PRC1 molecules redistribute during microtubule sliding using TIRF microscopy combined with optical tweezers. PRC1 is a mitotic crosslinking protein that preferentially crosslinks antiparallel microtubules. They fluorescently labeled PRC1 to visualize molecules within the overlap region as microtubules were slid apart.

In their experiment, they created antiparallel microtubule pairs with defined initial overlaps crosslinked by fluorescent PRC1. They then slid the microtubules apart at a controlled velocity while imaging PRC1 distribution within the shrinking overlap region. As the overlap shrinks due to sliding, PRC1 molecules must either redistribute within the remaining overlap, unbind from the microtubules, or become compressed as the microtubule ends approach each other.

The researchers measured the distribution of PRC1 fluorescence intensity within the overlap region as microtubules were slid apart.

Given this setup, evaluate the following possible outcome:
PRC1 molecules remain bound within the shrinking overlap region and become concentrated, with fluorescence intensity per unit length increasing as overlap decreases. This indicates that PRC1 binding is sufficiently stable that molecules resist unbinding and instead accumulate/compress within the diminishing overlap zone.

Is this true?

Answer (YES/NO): NO